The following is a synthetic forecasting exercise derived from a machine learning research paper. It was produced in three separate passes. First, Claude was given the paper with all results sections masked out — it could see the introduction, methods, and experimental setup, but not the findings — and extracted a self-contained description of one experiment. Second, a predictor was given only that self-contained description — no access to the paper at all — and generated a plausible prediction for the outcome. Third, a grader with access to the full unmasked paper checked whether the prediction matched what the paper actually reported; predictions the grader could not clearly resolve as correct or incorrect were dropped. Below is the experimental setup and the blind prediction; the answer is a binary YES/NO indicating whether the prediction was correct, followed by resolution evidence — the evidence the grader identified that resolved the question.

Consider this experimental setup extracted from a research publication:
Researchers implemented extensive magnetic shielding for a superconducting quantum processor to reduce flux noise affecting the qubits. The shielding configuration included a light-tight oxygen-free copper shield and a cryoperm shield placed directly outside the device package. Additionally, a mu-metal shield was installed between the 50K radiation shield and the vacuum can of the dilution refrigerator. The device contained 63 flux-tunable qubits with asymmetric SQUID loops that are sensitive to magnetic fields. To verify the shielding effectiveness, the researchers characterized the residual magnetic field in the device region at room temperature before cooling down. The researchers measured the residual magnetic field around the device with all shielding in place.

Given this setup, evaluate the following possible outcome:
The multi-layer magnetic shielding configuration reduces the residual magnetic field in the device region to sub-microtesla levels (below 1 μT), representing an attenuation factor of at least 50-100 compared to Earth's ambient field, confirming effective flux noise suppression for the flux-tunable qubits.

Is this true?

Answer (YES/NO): YES